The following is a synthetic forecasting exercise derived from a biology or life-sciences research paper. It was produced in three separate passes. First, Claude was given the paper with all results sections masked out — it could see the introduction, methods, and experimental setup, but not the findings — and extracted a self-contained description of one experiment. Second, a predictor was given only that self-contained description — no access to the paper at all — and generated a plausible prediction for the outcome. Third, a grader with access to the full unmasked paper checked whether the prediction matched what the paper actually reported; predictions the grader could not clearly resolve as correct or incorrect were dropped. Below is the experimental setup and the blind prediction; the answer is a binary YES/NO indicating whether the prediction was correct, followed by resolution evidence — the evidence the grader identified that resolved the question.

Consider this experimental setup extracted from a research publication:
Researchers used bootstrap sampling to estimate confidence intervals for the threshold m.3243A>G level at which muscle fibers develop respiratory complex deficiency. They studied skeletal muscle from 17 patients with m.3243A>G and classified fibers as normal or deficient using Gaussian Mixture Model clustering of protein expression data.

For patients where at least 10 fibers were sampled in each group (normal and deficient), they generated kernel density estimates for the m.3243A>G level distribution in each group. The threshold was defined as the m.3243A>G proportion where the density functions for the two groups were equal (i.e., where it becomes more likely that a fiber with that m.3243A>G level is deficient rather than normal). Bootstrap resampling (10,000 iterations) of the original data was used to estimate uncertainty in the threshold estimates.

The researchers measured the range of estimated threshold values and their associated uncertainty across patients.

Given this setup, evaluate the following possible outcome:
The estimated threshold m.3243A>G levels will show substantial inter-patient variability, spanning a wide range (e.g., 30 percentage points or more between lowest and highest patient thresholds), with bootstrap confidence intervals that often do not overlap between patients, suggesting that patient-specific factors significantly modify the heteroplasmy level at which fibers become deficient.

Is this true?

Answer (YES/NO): NO